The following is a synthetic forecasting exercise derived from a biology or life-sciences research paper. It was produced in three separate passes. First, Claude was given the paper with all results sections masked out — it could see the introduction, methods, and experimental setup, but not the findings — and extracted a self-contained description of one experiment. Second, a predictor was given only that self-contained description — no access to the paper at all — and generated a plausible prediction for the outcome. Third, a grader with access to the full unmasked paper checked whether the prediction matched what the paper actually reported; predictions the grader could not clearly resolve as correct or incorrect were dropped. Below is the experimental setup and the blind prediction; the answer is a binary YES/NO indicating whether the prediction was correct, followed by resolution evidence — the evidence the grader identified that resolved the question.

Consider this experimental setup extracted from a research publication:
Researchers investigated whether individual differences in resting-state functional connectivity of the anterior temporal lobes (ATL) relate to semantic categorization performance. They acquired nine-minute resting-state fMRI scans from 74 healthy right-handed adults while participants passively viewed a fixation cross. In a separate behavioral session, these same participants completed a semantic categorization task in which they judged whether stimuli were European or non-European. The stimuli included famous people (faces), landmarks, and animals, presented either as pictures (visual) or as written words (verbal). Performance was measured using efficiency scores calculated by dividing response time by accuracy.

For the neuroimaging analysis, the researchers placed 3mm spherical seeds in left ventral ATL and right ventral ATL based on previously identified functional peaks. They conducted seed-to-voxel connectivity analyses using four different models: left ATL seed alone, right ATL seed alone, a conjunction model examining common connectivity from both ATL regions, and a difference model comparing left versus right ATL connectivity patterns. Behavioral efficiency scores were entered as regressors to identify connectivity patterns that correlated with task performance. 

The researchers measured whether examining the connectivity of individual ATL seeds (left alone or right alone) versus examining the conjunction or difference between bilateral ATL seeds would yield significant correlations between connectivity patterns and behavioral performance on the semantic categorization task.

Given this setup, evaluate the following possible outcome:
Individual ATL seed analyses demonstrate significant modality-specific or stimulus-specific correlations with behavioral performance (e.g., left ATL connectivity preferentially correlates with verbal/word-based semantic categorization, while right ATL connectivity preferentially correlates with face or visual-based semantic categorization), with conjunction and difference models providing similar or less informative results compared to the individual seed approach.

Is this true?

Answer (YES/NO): NO